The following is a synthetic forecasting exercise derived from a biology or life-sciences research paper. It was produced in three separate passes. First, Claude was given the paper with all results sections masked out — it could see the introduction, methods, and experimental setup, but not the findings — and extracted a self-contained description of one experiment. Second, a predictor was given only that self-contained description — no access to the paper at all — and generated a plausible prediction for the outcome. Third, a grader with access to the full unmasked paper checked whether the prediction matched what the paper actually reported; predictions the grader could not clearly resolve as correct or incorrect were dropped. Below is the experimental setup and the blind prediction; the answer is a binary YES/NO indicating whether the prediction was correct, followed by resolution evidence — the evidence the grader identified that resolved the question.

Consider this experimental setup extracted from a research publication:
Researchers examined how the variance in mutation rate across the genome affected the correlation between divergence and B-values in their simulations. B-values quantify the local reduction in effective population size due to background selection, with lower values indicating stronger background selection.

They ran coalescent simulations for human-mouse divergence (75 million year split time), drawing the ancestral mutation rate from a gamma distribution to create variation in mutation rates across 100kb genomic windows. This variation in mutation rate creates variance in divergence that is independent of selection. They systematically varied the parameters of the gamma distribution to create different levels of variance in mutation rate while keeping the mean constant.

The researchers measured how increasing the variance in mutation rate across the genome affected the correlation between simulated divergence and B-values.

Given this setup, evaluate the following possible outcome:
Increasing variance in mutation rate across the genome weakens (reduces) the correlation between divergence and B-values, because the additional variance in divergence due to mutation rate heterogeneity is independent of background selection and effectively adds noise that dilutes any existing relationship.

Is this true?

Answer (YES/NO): YES